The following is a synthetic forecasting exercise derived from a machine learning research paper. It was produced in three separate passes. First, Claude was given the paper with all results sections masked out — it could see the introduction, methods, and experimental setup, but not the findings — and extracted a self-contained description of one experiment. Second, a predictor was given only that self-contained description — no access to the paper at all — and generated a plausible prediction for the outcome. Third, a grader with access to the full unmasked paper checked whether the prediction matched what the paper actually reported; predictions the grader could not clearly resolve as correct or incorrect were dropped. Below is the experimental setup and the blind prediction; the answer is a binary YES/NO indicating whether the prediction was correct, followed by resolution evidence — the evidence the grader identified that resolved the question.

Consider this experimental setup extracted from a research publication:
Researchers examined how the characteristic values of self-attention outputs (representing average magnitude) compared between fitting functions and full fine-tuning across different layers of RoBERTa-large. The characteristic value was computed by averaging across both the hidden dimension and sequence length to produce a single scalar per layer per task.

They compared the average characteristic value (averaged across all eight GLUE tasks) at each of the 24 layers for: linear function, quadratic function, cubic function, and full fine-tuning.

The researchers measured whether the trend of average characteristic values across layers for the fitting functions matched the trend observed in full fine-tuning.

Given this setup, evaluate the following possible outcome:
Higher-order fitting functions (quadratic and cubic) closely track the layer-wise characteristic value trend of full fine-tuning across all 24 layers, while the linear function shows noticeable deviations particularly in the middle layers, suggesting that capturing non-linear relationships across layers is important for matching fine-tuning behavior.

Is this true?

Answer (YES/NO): NO